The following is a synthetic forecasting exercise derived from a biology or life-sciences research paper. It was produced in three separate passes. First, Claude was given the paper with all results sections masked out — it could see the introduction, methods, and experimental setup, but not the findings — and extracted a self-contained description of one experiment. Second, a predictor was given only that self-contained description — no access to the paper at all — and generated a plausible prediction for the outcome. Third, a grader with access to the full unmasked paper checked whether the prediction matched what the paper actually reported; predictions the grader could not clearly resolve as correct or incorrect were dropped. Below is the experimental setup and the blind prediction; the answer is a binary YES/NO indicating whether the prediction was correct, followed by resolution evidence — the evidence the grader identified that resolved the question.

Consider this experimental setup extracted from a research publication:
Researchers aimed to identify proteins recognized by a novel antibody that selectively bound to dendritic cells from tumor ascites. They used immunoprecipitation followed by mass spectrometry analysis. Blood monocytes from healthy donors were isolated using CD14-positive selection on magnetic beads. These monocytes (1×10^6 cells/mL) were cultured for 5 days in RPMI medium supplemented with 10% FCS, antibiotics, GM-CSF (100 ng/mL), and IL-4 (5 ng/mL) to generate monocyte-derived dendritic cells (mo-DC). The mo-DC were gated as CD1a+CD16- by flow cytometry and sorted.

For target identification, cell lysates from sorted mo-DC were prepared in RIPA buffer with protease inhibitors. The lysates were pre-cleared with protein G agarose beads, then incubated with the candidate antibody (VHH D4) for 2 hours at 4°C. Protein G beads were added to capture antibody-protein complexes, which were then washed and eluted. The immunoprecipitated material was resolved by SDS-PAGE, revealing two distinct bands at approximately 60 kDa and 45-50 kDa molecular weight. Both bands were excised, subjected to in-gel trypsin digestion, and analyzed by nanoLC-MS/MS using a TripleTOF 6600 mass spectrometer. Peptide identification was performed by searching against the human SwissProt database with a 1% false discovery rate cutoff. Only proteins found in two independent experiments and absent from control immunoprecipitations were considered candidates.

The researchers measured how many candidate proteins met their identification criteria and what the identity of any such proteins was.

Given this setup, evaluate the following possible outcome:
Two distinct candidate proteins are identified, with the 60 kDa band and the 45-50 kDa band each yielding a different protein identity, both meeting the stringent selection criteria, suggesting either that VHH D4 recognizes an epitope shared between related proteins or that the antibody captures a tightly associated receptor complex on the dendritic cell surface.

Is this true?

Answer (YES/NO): NO